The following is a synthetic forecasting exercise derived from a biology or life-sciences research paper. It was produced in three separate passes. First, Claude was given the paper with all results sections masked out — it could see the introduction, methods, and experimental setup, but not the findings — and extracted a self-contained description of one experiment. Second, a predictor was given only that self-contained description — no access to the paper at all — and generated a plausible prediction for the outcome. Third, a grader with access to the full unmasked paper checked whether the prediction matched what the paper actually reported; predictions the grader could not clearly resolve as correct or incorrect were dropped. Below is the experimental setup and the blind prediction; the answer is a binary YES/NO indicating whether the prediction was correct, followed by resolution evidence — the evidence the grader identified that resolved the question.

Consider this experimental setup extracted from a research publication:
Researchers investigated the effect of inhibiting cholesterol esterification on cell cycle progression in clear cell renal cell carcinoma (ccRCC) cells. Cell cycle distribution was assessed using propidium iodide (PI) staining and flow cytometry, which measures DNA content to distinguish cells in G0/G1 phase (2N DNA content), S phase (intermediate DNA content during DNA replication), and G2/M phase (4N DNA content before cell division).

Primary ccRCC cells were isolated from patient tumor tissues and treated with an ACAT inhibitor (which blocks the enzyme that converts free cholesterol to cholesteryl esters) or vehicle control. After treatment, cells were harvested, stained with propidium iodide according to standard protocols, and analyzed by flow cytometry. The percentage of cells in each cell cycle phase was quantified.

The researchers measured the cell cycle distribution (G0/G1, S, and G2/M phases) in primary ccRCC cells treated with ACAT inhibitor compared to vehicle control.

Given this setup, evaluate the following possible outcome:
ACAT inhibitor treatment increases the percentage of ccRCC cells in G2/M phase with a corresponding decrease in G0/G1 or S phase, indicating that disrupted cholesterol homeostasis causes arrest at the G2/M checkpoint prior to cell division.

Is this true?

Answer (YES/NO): NO